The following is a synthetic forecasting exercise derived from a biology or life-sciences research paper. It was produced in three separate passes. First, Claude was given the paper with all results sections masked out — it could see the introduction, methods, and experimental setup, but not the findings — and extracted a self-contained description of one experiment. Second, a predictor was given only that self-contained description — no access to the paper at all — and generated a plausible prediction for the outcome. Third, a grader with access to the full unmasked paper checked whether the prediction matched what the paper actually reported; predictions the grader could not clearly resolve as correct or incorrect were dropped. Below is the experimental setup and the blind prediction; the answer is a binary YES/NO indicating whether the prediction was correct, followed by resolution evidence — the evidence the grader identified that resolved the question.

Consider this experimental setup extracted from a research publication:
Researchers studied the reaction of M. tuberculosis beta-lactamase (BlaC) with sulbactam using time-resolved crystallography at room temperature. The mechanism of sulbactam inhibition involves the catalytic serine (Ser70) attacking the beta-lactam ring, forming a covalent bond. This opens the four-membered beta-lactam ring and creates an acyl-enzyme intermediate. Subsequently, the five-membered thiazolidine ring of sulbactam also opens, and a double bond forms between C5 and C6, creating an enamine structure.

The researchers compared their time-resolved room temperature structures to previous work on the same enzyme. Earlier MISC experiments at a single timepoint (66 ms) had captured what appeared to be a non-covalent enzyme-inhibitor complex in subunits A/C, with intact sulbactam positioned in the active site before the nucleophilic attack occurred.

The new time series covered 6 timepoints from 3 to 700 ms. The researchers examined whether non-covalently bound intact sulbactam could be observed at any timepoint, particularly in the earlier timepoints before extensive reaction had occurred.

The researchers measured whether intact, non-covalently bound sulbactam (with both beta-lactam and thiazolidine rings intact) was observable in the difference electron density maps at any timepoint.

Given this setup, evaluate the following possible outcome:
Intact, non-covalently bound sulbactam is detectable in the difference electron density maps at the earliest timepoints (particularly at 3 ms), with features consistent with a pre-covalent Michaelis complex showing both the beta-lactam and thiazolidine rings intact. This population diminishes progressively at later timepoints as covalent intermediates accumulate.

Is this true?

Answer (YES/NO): NO